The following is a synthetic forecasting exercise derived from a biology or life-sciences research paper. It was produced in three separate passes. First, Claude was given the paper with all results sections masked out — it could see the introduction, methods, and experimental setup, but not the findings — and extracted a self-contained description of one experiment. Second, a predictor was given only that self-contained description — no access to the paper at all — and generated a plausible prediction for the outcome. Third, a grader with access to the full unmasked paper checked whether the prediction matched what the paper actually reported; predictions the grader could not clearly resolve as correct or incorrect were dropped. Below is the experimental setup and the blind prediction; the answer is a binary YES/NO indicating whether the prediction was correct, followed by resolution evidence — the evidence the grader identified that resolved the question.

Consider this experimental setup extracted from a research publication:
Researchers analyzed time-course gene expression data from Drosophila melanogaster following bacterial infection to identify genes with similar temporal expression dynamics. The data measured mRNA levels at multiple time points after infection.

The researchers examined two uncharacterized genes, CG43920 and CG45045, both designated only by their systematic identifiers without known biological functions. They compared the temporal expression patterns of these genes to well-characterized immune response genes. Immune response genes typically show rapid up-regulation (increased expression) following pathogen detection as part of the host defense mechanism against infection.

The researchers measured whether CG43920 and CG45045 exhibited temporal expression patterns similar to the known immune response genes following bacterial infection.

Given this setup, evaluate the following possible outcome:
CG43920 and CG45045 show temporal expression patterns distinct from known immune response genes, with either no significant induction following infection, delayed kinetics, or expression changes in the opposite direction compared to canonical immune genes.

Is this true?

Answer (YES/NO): NO